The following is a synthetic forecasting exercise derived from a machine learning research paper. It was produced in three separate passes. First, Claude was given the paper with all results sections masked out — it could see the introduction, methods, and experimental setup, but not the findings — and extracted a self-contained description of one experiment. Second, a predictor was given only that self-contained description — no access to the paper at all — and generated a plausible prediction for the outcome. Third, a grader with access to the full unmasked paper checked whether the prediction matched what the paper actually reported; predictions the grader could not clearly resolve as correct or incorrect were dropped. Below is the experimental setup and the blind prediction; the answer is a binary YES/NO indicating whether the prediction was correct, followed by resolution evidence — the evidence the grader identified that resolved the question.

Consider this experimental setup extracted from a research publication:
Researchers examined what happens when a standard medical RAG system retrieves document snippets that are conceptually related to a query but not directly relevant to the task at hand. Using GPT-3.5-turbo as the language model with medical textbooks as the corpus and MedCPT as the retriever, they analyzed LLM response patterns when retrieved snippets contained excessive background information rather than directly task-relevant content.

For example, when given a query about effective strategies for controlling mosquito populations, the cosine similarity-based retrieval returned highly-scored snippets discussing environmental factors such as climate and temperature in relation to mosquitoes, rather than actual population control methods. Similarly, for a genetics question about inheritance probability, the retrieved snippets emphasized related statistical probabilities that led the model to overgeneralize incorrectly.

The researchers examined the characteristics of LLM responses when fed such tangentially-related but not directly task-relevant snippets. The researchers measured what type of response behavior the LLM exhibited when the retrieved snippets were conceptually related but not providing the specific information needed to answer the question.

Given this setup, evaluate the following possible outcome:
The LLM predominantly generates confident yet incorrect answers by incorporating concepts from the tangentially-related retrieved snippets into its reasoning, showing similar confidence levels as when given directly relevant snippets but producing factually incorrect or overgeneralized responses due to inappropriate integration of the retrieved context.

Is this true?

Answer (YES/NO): NO